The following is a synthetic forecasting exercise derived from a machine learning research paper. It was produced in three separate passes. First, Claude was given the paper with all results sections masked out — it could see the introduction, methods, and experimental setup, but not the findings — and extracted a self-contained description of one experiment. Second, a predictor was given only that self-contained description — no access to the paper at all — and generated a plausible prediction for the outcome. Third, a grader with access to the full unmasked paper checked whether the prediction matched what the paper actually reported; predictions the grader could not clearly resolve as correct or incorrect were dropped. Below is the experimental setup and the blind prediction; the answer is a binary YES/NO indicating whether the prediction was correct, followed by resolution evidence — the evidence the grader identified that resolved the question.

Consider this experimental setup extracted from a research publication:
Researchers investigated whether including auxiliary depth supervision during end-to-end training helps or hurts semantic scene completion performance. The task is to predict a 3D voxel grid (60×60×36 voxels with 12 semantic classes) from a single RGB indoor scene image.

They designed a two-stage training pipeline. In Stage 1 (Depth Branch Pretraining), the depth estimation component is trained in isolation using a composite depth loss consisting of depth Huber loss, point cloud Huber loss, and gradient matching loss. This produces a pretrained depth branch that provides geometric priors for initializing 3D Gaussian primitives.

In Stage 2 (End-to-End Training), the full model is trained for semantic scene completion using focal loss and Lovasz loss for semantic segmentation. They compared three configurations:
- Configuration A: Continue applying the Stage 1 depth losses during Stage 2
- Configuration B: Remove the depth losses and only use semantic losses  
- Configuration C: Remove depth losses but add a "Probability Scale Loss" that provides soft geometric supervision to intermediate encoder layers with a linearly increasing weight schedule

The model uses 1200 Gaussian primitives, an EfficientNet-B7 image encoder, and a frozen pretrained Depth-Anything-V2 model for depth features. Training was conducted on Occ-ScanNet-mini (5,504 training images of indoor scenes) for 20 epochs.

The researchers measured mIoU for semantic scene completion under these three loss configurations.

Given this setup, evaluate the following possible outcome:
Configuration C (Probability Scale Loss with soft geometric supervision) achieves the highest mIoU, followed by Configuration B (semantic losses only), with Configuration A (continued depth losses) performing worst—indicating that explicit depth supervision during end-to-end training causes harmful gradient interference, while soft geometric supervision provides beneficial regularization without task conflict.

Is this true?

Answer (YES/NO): NO